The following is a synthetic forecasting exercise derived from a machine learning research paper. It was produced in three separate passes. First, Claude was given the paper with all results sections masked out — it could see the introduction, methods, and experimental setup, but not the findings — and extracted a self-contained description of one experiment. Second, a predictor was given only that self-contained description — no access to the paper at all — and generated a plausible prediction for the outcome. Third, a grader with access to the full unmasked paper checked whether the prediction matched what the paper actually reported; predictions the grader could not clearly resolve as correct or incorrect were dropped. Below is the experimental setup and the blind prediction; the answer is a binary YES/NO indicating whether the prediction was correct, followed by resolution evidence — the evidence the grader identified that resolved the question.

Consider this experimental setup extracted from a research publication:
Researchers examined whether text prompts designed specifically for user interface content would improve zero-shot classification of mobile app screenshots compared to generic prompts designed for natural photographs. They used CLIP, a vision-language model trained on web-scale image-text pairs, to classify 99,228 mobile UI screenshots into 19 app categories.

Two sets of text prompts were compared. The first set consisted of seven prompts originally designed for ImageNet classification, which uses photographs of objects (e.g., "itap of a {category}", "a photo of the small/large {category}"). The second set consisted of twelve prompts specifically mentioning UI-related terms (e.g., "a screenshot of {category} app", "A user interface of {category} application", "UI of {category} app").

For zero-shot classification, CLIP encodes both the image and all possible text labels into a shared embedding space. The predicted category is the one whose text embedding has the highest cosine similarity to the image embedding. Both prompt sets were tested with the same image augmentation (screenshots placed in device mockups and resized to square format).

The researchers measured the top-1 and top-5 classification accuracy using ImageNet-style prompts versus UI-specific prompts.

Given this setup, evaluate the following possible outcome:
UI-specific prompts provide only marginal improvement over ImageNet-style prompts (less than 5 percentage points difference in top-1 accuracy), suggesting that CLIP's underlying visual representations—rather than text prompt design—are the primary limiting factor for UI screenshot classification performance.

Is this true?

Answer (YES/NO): YES